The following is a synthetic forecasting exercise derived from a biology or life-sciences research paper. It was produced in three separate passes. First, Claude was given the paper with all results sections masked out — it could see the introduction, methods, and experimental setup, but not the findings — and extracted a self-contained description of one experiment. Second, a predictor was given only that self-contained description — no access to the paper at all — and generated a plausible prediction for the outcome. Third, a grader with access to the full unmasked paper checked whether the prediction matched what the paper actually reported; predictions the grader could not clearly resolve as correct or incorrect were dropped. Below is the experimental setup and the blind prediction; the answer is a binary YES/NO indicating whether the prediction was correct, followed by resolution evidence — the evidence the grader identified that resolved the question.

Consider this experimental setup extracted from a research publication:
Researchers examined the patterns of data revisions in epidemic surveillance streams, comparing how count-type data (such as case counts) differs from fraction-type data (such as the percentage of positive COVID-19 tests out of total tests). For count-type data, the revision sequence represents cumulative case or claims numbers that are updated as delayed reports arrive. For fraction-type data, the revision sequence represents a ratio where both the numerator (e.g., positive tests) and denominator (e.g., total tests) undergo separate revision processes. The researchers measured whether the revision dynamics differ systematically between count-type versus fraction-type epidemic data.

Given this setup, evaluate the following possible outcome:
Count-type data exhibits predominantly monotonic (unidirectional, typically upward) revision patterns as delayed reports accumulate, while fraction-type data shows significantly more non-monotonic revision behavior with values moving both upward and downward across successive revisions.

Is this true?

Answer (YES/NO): YES